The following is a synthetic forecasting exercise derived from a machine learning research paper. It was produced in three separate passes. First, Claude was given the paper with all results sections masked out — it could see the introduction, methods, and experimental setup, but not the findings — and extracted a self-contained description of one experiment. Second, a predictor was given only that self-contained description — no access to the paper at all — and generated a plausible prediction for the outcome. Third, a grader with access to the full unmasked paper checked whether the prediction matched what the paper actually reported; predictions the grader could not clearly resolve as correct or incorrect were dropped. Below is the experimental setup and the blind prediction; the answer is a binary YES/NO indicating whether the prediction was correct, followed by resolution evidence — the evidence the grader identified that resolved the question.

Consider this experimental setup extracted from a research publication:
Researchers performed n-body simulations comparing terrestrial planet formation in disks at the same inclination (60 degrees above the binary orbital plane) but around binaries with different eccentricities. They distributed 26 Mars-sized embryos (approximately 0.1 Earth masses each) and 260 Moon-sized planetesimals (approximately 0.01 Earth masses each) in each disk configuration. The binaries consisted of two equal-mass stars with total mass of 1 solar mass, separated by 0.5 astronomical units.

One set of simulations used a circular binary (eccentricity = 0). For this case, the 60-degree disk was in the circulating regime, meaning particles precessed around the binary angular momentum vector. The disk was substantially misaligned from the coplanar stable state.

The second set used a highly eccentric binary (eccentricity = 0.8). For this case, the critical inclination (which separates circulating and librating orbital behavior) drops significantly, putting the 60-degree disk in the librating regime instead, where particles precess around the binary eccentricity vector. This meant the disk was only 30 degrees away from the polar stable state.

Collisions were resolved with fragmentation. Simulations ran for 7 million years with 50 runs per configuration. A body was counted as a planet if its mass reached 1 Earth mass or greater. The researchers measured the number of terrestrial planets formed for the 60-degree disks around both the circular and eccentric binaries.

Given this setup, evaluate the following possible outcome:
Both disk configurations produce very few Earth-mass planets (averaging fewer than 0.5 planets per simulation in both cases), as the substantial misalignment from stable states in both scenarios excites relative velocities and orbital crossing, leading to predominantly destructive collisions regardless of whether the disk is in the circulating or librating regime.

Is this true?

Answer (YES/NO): NO